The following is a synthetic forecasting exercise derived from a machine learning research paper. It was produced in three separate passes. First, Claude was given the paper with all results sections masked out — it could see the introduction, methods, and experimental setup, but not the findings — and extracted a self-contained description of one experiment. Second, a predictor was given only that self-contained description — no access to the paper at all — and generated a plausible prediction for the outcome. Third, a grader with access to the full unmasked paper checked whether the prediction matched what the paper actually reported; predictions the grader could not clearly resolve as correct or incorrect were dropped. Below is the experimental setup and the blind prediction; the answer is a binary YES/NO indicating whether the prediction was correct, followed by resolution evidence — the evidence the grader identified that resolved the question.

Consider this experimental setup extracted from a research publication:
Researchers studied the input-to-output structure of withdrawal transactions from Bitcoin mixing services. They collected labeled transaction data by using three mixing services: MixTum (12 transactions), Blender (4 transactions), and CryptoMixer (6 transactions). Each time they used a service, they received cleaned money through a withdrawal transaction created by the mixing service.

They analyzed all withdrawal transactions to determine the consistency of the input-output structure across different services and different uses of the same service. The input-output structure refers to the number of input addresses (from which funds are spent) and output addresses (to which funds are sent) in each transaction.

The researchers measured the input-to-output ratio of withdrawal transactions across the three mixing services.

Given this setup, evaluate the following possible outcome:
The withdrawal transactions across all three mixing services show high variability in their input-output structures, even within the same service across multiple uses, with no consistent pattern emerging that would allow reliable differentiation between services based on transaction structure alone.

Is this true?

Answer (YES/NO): NO